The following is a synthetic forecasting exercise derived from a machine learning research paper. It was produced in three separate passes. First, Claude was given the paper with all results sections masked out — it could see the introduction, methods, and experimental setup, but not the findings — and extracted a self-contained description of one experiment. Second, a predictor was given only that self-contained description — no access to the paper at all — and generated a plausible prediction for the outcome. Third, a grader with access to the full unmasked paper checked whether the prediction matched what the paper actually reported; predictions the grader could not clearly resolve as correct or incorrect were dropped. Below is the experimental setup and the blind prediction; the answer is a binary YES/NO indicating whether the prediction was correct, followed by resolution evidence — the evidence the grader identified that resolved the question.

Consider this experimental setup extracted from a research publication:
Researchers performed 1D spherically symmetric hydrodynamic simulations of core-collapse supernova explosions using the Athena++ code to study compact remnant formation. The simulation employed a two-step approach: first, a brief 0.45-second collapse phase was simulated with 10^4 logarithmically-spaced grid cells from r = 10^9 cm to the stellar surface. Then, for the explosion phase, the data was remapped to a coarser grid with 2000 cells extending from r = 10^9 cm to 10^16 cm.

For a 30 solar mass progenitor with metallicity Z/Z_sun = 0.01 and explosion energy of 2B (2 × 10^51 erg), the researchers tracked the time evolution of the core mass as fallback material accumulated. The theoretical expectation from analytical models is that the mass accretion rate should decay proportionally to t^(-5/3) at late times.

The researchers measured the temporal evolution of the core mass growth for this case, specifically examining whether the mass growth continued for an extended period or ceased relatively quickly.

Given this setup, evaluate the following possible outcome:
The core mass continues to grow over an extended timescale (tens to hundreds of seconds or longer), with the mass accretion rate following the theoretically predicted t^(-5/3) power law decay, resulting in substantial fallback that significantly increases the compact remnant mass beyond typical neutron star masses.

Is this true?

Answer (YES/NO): YES